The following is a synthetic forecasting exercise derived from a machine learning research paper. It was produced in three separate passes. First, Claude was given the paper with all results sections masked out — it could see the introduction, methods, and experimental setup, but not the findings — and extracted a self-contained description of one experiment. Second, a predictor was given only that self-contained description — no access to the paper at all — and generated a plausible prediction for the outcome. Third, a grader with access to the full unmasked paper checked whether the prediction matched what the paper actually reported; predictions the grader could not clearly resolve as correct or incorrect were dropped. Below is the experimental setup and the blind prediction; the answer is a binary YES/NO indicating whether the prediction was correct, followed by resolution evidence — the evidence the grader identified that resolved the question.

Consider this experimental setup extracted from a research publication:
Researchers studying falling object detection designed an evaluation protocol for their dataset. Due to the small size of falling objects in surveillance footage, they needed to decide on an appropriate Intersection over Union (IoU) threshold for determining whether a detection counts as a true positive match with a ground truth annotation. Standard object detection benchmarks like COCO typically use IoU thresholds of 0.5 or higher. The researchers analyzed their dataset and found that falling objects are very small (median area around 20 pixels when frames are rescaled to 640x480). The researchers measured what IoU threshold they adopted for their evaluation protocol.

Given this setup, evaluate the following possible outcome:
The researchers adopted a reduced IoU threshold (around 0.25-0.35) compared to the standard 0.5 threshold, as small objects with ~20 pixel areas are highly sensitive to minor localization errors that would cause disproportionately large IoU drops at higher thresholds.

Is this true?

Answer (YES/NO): YES